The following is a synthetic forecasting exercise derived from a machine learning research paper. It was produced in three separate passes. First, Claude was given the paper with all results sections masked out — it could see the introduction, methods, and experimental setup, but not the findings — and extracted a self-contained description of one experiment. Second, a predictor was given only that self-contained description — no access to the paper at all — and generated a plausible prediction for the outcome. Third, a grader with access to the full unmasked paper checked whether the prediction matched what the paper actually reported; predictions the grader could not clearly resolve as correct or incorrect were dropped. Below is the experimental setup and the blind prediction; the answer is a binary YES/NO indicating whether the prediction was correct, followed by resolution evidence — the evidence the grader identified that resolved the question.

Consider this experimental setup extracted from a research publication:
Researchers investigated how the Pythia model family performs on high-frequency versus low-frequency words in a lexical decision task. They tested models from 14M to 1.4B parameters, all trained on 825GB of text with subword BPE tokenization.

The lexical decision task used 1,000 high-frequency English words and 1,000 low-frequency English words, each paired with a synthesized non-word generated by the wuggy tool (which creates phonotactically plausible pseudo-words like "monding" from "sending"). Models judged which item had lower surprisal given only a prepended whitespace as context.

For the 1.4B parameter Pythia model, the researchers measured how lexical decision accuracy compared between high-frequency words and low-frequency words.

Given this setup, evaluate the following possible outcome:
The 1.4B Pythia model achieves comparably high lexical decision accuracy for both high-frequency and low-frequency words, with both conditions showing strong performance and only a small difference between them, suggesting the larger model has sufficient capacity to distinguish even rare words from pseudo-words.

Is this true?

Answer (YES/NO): NO